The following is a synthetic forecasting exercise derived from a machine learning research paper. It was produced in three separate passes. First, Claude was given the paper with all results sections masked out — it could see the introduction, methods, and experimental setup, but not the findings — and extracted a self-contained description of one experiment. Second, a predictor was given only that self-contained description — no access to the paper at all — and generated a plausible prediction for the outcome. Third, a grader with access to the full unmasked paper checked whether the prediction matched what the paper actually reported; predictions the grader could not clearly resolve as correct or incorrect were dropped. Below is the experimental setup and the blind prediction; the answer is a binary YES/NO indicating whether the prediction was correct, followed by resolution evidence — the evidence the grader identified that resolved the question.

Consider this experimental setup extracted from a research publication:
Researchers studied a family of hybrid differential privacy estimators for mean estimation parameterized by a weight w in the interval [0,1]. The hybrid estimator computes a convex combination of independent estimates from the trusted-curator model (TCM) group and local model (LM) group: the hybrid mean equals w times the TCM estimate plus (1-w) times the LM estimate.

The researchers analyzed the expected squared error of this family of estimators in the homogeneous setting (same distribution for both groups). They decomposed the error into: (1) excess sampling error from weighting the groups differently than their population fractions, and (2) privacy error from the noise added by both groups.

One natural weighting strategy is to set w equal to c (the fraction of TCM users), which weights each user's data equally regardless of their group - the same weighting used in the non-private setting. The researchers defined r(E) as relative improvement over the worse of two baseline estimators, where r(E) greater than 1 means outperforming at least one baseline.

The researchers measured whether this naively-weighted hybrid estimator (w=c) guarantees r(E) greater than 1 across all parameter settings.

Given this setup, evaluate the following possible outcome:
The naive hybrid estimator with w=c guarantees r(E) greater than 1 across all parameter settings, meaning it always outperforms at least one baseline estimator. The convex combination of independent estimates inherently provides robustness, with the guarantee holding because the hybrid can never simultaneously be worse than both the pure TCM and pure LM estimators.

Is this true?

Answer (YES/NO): YES